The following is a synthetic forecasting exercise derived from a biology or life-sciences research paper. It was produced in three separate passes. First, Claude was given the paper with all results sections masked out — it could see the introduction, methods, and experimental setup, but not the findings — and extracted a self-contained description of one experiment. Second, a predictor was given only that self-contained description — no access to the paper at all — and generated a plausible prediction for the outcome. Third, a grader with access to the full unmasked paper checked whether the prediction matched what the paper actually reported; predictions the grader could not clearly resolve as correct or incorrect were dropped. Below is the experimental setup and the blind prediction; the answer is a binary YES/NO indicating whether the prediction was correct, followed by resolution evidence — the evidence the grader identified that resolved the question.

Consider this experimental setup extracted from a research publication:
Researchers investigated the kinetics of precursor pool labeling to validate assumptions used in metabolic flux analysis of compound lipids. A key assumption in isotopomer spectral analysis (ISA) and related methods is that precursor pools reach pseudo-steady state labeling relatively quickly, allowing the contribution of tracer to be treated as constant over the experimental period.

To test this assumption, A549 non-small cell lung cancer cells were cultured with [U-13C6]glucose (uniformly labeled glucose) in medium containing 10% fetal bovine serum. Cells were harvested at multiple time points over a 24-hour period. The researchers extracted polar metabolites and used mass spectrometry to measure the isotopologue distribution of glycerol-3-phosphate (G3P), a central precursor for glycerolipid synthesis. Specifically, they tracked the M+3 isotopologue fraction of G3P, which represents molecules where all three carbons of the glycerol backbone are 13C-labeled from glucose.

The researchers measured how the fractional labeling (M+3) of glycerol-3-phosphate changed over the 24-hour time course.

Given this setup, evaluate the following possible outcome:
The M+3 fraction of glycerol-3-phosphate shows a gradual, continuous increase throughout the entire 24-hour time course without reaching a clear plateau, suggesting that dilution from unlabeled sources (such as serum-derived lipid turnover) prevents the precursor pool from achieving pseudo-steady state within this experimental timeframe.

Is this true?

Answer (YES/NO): NO